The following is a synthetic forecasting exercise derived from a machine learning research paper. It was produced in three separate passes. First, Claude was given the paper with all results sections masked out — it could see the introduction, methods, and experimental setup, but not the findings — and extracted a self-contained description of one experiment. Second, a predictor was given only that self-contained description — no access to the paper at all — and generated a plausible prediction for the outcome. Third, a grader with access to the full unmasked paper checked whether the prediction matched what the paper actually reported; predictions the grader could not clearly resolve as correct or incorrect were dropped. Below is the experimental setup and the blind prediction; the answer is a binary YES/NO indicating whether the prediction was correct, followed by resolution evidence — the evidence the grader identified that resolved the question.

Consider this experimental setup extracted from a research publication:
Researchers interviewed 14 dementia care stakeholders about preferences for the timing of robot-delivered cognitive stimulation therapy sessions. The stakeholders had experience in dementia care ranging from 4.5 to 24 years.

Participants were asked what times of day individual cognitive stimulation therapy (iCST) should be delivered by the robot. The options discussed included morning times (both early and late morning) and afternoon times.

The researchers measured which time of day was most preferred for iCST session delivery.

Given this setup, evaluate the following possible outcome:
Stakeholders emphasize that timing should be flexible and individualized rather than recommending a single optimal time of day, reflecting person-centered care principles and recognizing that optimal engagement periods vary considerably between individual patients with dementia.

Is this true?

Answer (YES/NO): NO